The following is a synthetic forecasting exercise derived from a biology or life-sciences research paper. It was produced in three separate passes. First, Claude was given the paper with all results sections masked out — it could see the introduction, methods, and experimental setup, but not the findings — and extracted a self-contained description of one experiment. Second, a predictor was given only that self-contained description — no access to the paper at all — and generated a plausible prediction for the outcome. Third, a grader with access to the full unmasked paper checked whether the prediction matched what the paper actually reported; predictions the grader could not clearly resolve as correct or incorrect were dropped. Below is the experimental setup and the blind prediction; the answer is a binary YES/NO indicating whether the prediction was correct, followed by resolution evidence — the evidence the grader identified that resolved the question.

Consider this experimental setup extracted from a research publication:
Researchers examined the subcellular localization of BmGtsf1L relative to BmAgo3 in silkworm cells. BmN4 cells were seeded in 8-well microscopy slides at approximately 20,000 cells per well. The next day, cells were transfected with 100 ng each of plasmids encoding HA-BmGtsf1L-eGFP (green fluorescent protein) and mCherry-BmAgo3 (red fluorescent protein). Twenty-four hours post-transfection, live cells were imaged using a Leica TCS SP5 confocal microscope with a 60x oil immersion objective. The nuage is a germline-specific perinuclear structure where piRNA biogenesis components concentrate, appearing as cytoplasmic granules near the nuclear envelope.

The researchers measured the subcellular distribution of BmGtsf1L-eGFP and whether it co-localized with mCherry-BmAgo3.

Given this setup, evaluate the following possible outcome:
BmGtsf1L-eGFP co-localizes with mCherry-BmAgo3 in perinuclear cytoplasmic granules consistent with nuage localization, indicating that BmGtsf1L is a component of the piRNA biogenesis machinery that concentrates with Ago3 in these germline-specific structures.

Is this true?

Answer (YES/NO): NO